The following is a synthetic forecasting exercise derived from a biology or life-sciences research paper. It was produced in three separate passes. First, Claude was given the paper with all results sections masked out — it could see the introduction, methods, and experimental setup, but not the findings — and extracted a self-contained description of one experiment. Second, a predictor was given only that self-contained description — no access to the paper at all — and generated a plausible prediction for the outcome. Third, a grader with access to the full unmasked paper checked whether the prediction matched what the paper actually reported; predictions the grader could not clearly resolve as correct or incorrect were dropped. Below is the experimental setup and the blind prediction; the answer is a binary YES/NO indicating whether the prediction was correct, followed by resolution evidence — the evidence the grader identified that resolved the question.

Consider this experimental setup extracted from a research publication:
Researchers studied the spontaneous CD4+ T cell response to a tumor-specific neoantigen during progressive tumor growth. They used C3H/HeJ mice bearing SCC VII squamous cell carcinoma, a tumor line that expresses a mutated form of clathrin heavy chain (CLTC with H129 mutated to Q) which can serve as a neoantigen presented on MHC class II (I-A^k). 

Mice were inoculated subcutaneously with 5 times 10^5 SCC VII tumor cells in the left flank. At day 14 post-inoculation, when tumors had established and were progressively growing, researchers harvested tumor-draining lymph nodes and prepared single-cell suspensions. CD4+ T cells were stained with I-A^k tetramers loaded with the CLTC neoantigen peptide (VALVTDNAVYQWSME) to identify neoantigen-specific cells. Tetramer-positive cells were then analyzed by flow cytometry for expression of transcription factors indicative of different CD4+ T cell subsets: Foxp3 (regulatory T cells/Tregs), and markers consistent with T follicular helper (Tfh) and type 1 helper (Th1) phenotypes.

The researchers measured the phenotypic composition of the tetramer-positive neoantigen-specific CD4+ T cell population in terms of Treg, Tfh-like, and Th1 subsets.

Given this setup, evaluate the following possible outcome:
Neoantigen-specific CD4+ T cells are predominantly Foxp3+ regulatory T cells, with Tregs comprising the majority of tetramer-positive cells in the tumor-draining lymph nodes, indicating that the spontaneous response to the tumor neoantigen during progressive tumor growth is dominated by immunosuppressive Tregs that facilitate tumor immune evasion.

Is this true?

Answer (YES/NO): NO